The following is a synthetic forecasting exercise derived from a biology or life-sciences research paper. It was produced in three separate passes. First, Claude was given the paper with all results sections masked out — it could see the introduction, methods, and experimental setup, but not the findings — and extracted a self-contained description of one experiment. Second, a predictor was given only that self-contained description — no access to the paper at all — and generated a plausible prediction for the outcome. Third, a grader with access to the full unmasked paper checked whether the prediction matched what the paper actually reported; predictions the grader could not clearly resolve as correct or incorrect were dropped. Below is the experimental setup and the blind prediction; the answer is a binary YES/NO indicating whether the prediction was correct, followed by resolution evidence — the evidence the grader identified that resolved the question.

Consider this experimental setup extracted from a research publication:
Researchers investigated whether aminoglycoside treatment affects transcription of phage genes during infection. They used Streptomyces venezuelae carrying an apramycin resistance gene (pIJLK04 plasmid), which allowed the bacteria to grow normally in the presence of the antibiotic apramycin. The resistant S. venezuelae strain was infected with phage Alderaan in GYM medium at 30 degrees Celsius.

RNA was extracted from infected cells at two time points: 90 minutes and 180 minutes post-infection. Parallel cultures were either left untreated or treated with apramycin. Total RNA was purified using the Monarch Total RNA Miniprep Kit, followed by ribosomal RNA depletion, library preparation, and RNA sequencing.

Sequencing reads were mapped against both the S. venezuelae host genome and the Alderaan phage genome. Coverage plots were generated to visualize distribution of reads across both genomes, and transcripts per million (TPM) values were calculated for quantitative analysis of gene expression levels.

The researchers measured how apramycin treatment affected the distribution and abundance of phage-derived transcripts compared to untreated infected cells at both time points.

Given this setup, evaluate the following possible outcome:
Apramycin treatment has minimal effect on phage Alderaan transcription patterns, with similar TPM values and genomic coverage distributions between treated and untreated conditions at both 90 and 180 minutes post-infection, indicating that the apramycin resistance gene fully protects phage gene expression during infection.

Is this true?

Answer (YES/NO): NO